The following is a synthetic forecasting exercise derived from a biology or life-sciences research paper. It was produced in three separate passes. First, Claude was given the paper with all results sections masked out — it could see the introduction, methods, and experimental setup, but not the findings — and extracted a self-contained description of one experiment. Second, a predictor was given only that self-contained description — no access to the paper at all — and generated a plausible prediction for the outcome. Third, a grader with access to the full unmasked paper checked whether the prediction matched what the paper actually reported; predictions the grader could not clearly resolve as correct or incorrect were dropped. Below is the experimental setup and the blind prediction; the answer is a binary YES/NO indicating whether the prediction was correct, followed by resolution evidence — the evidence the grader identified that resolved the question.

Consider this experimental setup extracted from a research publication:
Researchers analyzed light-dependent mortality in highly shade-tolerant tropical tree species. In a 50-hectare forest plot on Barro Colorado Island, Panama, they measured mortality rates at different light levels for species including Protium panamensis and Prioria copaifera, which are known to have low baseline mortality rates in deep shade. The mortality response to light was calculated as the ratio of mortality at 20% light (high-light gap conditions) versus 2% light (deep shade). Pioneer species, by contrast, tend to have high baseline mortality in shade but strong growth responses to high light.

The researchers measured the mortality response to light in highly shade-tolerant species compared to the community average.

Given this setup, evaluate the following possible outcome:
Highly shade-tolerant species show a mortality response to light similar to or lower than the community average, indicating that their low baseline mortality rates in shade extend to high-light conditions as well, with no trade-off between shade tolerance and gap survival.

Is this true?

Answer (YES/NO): NO